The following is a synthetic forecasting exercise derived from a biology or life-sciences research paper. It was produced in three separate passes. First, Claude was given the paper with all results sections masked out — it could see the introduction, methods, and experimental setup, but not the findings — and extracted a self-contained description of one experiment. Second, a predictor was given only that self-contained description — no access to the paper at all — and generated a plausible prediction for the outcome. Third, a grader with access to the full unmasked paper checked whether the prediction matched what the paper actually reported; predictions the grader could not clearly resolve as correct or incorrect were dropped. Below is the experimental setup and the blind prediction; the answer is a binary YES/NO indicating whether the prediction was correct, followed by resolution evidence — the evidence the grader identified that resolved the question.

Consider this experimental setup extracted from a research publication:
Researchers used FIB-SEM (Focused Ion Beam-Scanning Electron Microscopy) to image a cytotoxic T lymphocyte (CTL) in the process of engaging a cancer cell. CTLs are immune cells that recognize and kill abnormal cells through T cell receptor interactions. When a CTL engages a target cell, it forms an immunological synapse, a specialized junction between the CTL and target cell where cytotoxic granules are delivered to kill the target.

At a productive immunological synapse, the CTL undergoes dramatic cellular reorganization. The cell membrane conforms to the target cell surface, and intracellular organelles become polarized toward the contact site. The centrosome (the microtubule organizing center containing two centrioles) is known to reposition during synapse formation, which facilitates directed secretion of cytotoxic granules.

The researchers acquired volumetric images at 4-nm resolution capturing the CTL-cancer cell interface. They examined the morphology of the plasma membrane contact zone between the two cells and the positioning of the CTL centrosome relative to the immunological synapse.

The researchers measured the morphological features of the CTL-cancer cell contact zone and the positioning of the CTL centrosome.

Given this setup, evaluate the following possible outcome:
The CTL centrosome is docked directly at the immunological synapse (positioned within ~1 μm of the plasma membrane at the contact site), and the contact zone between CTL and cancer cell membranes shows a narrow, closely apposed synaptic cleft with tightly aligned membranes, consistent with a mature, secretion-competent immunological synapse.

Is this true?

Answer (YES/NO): NO